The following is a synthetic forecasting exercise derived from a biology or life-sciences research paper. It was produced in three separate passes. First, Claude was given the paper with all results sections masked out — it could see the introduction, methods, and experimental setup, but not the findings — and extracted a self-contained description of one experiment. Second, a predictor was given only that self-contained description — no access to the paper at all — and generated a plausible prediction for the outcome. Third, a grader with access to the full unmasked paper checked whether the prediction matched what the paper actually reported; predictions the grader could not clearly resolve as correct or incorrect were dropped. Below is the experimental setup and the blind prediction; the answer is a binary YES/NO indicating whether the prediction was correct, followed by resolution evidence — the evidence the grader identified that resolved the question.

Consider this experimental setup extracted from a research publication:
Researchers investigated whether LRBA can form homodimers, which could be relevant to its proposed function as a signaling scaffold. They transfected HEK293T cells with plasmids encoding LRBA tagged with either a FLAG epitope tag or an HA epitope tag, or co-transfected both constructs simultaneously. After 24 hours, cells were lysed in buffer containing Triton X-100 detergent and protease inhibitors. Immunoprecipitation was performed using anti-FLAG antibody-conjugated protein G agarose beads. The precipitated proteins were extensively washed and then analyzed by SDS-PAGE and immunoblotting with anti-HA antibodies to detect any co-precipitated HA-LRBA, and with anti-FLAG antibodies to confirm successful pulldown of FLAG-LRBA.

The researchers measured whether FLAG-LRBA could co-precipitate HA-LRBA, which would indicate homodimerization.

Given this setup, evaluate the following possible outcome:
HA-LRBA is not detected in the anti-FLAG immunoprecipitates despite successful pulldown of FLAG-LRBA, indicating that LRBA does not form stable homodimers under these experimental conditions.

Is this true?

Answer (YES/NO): NO